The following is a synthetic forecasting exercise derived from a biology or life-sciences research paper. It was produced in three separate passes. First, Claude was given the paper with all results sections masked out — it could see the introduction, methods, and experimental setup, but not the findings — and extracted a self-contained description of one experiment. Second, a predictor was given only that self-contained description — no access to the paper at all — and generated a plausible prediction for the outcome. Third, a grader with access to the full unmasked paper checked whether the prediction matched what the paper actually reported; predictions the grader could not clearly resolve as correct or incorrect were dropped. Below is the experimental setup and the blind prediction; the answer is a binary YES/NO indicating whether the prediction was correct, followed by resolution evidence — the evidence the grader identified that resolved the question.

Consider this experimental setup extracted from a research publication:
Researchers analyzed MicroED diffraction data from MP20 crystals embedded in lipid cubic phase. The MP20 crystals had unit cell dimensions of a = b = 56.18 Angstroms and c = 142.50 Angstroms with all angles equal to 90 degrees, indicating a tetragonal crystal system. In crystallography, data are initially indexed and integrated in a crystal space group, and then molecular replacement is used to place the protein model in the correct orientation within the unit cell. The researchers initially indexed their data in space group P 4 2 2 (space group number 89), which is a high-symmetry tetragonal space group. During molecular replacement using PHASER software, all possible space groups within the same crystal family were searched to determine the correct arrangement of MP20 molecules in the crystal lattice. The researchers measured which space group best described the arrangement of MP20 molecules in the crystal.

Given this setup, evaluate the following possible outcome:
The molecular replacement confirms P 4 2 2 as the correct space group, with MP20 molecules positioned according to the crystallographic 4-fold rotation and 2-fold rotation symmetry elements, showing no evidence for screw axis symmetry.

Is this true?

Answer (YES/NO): NO